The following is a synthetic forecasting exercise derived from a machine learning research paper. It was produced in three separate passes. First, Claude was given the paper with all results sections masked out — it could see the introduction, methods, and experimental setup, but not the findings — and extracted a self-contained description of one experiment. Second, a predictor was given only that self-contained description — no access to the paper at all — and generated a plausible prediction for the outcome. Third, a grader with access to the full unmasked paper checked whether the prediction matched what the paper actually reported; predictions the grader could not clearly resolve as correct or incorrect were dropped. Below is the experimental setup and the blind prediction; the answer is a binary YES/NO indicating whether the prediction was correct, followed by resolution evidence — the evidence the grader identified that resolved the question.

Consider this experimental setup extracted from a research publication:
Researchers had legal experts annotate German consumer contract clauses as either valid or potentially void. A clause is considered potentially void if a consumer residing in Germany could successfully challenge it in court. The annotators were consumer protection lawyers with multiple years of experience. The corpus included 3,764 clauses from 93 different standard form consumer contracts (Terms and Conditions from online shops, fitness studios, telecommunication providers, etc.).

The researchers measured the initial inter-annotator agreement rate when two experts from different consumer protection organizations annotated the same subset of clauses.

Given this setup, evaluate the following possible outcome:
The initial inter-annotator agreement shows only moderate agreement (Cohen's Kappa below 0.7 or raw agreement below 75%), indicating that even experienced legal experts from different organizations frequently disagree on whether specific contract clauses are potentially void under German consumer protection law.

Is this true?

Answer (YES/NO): NO